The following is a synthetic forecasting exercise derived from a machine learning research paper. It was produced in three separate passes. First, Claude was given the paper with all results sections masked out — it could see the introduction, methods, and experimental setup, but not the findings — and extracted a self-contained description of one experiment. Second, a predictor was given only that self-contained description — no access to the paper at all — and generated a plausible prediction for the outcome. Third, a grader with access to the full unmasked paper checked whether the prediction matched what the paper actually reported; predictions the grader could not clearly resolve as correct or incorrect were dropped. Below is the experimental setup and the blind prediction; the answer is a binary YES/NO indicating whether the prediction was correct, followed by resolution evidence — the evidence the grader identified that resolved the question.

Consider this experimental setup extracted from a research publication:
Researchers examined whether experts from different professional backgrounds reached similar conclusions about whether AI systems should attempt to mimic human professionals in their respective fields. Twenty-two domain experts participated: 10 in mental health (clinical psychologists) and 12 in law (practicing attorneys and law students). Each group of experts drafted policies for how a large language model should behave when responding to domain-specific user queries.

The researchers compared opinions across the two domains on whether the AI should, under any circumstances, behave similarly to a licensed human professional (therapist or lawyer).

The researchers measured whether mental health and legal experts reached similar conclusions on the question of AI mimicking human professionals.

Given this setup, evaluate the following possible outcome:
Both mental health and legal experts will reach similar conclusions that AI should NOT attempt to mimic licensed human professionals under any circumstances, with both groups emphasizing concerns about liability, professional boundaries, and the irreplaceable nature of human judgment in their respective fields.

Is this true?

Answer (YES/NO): NO